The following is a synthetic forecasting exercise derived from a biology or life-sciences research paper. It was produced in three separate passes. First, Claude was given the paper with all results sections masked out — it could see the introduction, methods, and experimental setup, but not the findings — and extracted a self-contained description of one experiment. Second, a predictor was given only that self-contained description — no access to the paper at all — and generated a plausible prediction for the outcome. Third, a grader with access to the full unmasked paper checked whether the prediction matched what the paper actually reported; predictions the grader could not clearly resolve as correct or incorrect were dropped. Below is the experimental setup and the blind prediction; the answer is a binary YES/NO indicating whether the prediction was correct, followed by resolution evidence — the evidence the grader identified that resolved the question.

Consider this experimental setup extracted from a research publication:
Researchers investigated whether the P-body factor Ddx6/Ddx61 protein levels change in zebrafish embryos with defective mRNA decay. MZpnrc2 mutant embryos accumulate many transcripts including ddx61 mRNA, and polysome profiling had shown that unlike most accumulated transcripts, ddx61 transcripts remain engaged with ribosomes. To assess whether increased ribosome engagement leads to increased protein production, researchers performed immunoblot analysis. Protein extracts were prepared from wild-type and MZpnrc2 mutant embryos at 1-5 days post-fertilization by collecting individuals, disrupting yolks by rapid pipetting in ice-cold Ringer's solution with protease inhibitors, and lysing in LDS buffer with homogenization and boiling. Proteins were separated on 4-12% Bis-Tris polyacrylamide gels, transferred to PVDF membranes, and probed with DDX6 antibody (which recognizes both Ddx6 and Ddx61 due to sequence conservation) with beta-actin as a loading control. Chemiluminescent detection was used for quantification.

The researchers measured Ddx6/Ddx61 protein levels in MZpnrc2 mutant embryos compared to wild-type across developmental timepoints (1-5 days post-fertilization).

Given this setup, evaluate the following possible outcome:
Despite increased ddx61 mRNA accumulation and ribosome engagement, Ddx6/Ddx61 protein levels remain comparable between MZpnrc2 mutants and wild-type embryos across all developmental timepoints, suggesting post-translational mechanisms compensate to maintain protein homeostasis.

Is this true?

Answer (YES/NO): NO